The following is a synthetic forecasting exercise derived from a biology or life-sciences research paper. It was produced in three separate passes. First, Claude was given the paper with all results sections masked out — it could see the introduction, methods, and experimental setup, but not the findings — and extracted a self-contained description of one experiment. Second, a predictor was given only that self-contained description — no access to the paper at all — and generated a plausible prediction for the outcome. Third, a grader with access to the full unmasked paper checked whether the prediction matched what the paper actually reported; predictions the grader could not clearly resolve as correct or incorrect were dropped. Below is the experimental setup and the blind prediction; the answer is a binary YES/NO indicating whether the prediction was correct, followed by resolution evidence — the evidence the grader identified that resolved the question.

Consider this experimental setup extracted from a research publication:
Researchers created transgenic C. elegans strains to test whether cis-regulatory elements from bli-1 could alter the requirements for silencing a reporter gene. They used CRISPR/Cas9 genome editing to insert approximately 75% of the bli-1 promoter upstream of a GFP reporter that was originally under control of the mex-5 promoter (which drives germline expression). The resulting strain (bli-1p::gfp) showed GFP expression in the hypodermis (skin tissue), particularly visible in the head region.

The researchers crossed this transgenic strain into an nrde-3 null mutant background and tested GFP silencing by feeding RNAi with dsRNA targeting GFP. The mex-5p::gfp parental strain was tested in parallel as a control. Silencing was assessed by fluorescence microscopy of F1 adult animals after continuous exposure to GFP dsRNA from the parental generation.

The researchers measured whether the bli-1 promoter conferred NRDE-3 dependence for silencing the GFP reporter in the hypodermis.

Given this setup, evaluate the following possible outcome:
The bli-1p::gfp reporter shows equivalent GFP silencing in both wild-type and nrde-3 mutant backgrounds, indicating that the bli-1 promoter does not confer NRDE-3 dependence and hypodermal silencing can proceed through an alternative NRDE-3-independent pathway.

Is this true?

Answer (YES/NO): YES